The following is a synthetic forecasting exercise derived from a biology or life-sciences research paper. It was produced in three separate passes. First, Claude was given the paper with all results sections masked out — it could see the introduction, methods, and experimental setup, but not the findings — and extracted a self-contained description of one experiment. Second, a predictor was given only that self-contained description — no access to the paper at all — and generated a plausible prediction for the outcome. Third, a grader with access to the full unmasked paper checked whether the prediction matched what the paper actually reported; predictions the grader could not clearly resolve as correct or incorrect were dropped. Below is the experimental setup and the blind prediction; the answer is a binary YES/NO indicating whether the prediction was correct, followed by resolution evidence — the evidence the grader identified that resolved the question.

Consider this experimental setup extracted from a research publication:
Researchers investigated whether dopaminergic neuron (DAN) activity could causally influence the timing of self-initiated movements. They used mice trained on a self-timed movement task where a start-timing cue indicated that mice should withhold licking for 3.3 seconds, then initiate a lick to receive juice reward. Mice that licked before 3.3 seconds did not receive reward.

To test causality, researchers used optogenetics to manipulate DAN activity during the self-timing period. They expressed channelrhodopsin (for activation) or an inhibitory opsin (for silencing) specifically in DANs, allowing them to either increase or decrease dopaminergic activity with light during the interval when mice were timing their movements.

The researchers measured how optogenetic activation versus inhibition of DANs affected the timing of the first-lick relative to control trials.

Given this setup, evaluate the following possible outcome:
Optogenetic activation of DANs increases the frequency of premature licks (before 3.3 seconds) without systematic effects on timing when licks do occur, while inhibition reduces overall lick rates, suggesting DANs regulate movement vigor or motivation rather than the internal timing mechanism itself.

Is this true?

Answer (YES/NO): NO